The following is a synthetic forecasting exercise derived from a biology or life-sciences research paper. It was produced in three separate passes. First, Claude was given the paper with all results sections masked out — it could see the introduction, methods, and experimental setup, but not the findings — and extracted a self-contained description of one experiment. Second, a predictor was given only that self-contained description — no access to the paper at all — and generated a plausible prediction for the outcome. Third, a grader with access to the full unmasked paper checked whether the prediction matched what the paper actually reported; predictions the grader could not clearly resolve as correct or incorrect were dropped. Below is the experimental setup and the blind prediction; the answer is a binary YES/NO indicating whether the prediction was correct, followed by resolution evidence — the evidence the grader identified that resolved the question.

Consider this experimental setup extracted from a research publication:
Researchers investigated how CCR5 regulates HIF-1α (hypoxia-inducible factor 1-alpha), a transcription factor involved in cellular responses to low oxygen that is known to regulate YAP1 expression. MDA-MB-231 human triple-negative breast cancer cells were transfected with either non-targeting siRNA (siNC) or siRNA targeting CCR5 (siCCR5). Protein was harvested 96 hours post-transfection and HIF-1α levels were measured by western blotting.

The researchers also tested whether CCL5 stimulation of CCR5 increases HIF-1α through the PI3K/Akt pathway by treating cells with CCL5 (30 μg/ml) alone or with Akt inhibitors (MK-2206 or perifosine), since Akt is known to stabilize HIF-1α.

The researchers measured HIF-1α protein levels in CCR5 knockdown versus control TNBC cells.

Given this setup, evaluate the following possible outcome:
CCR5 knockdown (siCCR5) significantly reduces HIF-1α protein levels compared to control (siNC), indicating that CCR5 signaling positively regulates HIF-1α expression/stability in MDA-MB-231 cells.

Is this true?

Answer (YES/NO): YES